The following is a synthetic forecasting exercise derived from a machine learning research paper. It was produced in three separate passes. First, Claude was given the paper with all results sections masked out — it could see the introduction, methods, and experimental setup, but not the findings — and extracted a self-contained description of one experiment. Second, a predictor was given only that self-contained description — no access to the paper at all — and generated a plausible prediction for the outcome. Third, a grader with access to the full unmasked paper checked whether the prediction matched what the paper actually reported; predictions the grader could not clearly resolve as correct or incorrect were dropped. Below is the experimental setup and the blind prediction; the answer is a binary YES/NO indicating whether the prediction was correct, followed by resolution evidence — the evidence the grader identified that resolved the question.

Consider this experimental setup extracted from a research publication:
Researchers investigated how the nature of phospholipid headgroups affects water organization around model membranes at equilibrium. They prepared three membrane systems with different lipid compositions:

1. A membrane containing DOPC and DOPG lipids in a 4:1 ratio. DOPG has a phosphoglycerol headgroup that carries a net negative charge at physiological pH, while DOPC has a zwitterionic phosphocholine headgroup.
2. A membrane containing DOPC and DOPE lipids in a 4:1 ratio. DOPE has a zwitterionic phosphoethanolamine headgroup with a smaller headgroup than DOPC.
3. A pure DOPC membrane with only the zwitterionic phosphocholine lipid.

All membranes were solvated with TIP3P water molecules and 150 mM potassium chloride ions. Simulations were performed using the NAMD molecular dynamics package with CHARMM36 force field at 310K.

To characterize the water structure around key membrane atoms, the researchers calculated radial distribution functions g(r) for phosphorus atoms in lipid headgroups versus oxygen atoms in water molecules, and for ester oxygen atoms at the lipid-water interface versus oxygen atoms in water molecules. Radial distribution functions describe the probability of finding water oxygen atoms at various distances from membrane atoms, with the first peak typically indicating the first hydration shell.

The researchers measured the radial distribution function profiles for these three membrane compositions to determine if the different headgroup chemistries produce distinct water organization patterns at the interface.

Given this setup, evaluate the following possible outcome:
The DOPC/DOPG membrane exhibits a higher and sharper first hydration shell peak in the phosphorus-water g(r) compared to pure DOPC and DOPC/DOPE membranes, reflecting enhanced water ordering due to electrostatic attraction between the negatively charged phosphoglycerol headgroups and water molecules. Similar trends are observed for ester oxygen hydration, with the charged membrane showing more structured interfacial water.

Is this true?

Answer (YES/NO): NO